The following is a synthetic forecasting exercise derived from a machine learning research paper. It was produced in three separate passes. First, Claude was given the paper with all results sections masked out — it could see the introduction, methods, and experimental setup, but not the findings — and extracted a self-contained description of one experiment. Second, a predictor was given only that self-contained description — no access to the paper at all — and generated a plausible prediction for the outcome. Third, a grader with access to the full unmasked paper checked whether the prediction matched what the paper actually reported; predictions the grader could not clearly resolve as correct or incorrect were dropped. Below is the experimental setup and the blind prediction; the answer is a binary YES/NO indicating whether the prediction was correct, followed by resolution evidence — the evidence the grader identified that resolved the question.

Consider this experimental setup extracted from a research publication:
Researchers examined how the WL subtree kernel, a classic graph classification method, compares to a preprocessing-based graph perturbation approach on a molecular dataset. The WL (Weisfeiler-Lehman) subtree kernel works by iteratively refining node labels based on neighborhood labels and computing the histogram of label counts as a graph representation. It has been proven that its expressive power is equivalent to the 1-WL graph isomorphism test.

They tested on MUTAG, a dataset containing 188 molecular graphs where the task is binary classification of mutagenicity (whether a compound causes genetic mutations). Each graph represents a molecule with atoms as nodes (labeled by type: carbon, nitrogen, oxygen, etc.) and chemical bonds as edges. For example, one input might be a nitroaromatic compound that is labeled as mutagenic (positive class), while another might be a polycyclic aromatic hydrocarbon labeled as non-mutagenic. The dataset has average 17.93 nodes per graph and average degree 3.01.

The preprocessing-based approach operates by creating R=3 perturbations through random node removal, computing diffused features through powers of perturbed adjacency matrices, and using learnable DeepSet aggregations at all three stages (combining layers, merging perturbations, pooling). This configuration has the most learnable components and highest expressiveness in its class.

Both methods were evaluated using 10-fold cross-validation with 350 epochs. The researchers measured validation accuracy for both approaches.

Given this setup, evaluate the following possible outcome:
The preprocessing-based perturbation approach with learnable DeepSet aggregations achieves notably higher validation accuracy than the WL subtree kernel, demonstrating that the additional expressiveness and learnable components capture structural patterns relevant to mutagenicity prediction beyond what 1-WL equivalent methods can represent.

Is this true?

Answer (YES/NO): NO